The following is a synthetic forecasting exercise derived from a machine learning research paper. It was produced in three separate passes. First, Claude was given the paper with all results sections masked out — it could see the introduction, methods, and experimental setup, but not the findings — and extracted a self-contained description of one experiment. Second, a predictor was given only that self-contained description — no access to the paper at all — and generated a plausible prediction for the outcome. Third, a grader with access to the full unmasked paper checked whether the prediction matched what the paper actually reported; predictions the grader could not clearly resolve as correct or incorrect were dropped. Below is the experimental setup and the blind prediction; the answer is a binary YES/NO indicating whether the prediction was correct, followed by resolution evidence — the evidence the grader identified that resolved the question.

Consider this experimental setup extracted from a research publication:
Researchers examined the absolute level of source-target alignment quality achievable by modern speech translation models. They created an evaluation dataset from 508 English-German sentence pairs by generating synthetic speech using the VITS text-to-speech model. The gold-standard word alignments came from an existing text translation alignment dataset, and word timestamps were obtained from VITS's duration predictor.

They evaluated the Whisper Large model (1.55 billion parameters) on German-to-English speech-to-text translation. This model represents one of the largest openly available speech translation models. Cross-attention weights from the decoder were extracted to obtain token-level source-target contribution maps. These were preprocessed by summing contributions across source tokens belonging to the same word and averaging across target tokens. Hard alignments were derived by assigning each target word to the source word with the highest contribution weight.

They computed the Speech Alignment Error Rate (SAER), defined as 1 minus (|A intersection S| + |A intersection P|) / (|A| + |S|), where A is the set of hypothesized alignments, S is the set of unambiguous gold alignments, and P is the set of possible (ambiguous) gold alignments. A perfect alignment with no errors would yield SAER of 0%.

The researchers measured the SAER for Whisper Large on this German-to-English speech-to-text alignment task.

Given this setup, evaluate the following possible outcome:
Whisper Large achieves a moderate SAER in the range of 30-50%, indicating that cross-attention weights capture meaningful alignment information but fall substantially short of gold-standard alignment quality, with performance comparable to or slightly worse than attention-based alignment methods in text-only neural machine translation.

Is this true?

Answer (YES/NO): NO